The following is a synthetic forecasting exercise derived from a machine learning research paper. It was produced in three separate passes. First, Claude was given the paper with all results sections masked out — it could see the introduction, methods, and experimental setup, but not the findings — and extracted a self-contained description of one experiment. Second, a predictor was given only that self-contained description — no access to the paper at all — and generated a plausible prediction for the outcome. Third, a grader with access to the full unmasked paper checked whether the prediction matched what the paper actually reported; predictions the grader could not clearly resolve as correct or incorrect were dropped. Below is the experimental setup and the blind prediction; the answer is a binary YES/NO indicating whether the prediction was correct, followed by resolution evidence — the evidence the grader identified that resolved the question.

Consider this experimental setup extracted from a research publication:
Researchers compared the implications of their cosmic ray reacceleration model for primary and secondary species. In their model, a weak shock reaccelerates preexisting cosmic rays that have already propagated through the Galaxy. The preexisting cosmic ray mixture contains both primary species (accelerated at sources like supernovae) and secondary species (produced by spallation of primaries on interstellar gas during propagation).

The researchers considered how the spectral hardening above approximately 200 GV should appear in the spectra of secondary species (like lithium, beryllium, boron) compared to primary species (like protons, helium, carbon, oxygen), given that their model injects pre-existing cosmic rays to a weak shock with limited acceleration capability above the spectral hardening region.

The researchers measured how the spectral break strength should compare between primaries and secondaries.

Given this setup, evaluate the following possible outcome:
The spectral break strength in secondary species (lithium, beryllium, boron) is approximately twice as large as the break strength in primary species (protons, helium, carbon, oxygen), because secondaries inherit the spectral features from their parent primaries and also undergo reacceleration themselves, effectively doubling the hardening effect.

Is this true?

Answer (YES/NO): NO